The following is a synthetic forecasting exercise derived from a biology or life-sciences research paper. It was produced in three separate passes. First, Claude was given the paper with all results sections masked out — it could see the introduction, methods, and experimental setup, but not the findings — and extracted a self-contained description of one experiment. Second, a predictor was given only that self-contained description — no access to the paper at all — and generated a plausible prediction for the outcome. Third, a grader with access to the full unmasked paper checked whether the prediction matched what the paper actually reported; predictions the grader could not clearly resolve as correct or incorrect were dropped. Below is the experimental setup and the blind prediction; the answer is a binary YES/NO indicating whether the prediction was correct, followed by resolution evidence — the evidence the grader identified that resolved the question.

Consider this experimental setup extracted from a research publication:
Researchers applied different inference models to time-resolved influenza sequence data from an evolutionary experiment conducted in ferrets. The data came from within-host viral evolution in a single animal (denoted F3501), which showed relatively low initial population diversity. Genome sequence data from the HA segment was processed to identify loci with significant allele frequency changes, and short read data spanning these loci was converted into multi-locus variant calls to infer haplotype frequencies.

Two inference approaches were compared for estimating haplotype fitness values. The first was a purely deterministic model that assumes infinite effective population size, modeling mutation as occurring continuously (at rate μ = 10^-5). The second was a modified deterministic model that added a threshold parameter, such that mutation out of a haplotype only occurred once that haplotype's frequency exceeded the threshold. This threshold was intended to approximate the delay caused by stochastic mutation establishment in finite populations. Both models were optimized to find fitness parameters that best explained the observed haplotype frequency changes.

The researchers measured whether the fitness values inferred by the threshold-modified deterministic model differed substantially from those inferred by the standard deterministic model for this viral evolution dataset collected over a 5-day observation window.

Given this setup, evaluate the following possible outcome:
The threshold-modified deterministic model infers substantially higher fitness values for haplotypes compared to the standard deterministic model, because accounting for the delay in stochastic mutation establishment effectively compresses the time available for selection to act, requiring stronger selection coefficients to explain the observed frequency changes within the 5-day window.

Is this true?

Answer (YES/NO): NO